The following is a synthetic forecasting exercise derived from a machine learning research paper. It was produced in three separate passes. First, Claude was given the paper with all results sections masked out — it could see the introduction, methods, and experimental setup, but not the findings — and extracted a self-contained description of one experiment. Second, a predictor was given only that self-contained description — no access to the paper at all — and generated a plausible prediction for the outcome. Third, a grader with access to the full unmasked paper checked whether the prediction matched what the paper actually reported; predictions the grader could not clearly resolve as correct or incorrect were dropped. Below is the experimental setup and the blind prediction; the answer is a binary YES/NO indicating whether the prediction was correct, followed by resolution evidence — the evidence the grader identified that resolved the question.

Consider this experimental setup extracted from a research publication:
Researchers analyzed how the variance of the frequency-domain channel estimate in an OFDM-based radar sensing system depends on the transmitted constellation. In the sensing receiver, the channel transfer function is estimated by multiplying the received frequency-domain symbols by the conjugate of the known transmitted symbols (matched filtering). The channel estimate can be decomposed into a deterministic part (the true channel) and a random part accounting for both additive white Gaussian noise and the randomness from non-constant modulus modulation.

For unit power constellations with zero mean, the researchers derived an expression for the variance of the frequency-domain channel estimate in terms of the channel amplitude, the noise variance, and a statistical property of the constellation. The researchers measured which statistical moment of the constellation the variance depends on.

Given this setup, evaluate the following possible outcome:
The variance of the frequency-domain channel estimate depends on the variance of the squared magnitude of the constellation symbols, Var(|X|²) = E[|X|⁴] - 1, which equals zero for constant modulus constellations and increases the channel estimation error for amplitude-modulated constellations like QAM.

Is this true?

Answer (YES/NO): YES